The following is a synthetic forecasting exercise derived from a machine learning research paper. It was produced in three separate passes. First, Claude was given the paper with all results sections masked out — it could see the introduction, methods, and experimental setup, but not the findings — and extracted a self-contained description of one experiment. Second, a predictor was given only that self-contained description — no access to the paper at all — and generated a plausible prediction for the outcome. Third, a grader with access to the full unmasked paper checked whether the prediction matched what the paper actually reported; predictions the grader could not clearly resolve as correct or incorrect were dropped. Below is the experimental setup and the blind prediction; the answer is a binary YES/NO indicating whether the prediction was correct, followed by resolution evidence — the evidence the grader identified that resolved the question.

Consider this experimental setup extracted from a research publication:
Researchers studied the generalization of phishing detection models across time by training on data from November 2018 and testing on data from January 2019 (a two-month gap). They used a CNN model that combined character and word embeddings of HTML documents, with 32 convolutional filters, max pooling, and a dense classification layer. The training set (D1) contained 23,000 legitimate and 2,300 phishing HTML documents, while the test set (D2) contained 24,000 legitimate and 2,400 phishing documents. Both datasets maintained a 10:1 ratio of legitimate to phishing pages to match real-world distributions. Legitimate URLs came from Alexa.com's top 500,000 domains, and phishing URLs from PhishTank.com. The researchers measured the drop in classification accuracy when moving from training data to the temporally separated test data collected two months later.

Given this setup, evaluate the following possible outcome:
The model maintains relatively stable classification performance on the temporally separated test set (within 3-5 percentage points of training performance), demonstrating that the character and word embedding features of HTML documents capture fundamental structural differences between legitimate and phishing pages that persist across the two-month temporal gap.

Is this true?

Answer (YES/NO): YES